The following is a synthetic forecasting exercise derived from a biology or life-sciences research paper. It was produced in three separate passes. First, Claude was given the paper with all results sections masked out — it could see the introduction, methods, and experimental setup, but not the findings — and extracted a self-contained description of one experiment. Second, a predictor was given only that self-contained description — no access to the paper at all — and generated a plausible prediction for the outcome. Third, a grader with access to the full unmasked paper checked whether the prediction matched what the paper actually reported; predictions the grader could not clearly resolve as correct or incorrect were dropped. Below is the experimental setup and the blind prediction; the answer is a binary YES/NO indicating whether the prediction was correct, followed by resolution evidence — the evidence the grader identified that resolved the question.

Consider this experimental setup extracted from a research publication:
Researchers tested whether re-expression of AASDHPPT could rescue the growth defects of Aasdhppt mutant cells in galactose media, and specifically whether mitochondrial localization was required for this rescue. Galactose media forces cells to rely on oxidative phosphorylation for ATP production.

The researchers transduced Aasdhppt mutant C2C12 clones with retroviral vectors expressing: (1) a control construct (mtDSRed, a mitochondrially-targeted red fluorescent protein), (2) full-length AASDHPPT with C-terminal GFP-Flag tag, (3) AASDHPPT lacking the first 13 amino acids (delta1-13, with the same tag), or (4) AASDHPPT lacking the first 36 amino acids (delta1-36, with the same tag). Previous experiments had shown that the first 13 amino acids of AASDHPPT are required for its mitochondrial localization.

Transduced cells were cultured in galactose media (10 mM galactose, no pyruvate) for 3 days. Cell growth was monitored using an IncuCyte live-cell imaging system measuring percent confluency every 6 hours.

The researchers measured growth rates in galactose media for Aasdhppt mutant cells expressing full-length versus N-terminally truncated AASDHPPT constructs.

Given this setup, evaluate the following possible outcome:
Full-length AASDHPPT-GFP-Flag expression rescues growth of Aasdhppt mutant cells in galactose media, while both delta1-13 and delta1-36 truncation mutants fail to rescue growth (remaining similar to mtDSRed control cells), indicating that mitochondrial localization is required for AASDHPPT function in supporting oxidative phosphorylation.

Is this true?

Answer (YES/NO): NO